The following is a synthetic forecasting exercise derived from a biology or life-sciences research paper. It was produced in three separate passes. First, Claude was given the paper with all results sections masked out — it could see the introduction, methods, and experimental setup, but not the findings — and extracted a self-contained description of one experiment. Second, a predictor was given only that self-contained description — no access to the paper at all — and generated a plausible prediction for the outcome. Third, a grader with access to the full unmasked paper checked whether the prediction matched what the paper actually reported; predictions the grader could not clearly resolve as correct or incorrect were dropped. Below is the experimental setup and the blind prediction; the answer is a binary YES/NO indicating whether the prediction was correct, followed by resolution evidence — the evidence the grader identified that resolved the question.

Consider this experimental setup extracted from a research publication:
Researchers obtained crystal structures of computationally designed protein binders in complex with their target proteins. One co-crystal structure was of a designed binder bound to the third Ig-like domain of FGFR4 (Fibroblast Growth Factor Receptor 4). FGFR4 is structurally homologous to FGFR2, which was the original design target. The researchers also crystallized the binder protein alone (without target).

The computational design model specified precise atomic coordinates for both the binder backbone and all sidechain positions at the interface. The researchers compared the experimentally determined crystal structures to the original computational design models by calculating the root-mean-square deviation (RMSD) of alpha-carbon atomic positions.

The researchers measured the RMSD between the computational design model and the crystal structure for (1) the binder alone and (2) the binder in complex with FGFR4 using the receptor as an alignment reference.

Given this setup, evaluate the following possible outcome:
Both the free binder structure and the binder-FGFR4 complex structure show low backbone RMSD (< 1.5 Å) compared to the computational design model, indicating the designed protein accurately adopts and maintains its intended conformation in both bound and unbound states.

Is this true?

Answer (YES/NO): NO